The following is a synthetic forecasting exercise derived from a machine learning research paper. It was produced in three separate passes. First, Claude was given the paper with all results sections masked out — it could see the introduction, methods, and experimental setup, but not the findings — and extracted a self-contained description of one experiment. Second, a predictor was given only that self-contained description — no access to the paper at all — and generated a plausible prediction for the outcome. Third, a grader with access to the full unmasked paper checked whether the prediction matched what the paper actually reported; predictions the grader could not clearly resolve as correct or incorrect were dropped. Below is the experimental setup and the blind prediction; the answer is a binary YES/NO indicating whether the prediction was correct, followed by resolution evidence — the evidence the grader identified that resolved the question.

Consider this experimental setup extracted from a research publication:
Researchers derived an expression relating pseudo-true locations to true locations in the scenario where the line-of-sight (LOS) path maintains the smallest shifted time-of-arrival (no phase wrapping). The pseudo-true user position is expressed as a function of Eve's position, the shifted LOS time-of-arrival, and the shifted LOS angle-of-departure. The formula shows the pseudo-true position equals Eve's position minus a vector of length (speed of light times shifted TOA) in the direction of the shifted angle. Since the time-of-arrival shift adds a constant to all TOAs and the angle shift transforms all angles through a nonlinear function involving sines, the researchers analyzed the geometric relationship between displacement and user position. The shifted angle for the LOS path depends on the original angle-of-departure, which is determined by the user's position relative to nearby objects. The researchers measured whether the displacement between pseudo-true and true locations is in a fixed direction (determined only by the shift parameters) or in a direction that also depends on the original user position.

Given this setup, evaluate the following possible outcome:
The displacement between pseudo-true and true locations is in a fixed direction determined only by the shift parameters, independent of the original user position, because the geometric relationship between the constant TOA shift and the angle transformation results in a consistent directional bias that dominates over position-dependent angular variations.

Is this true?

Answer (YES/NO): NO